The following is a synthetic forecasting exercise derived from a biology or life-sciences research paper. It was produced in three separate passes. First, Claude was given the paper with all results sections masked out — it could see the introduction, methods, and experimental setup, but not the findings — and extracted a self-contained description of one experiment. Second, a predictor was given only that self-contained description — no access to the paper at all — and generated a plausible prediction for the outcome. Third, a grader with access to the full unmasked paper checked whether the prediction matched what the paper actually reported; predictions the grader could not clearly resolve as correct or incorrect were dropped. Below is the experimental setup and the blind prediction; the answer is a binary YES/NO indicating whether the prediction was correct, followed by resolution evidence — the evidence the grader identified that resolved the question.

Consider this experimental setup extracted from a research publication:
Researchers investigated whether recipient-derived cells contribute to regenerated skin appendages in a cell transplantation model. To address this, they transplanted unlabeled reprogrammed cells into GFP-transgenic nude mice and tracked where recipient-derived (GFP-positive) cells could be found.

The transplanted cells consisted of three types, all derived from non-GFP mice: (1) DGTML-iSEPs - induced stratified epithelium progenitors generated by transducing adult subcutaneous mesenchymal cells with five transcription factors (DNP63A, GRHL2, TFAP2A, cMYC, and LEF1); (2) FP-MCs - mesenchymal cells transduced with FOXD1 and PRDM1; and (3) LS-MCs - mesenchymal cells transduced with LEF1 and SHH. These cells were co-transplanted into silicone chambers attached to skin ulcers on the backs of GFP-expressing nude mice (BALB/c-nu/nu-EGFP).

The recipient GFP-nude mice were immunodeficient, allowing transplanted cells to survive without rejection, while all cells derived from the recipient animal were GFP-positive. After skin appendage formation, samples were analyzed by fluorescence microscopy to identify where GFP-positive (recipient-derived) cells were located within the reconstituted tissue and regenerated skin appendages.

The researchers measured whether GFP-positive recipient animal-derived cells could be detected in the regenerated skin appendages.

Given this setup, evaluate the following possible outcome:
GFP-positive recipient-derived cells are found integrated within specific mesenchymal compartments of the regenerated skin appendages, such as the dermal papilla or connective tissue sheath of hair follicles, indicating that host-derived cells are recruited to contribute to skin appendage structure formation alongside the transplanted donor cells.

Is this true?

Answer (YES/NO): NO